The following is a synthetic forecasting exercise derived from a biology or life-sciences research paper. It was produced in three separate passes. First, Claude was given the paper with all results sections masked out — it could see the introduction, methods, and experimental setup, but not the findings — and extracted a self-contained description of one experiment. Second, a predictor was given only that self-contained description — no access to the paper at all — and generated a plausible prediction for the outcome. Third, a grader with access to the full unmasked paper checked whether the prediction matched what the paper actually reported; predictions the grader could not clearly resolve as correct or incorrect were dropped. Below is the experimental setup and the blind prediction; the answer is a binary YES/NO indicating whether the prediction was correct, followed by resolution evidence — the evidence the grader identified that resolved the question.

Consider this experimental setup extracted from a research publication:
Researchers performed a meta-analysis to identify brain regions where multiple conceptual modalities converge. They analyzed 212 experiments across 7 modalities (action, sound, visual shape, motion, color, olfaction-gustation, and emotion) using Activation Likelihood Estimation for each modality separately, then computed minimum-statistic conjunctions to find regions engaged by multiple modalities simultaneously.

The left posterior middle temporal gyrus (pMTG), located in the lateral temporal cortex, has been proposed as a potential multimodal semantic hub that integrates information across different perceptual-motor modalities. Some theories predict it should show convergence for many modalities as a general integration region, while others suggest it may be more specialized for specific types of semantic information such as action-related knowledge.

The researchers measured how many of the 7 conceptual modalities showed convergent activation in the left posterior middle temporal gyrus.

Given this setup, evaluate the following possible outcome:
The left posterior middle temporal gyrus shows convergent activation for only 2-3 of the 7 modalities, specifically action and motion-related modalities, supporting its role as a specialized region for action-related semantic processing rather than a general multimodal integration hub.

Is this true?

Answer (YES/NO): NO